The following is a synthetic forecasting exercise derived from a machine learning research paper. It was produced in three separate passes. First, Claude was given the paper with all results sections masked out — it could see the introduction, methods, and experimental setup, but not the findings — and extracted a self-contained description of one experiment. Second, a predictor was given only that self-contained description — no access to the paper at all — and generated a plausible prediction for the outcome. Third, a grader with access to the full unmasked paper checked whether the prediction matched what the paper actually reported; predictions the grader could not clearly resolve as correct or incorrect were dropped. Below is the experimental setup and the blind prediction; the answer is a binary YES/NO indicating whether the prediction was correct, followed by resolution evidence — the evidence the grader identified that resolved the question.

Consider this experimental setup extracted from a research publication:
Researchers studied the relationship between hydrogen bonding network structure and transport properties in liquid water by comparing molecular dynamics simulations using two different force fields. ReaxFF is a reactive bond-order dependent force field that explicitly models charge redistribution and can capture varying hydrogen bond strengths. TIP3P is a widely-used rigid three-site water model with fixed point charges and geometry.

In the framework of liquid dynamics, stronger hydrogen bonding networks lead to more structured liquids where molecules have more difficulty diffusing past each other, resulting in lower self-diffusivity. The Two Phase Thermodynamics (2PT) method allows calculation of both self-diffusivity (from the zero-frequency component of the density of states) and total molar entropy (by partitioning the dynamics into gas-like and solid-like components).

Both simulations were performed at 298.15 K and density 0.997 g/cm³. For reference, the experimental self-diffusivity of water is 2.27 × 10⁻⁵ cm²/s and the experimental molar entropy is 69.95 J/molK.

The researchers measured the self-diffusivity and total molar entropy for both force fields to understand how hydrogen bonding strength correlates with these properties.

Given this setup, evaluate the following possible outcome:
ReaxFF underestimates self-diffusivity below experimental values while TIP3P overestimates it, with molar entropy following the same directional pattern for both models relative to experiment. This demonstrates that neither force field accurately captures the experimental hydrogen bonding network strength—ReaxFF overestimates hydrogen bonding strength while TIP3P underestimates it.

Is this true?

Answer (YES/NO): YES